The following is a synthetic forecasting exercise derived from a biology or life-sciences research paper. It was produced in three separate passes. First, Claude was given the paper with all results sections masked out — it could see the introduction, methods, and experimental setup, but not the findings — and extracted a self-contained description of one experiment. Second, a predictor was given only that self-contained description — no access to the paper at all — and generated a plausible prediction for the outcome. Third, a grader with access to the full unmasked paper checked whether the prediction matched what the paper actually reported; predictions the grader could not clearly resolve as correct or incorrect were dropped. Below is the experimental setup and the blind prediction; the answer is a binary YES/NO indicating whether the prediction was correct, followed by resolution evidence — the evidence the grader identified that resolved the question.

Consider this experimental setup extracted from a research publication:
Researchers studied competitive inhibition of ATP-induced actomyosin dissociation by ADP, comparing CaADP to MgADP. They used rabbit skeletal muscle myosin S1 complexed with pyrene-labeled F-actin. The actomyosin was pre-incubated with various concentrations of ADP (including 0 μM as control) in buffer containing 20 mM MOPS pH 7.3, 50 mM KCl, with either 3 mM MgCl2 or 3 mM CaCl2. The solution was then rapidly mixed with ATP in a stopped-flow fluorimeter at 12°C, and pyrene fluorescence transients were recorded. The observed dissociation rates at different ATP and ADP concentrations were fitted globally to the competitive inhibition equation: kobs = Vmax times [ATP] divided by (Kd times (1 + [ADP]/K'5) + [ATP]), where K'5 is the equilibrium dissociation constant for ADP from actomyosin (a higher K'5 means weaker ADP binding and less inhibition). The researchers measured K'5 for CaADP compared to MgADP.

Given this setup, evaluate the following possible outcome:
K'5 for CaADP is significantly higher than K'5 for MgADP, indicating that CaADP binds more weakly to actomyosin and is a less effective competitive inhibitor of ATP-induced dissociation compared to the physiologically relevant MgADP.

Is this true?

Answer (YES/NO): YES